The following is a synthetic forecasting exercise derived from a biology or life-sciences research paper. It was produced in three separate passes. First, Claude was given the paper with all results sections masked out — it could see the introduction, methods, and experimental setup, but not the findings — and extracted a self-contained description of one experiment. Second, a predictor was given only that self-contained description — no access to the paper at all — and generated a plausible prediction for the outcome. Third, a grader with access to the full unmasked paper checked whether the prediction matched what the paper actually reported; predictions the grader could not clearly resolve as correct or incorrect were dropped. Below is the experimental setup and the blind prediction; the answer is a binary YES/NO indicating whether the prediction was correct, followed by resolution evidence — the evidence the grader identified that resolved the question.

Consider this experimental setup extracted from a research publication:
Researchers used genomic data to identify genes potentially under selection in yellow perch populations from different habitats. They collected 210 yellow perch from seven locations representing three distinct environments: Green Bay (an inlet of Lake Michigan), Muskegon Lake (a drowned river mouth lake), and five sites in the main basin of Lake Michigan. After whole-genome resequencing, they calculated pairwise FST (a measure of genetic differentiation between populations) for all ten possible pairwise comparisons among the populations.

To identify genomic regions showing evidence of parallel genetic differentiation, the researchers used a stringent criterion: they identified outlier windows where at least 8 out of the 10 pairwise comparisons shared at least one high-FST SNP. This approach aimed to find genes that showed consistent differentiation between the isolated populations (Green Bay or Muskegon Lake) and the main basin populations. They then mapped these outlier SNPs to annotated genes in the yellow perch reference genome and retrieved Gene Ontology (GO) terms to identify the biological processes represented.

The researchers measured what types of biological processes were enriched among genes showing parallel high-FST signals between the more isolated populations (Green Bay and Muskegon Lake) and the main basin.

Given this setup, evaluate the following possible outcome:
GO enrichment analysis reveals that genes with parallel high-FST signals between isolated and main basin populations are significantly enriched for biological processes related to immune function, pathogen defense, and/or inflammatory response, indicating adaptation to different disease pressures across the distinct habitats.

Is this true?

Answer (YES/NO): NO